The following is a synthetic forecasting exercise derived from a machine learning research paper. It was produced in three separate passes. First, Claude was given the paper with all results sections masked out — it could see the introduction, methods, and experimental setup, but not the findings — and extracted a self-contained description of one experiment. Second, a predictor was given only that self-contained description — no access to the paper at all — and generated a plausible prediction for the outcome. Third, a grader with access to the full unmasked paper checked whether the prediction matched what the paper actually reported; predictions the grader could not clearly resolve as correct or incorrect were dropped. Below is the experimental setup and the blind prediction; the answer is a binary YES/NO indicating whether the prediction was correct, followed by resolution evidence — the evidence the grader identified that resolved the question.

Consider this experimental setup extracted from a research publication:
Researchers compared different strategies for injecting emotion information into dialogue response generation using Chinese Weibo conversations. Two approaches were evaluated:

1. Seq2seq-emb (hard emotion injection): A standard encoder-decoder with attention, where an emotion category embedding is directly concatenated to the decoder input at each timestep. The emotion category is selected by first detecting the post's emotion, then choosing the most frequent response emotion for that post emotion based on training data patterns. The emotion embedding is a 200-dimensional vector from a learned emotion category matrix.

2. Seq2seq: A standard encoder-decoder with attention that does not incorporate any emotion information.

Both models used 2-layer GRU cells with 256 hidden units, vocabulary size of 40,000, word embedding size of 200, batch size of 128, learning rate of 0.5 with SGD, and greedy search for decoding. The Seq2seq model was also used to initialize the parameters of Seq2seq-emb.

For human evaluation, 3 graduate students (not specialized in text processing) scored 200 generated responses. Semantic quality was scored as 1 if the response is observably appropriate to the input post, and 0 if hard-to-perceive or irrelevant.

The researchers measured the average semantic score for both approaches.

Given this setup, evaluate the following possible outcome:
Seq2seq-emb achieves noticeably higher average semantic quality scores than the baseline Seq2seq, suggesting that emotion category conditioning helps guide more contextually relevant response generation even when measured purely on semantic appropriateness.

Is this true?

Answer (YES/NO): NO